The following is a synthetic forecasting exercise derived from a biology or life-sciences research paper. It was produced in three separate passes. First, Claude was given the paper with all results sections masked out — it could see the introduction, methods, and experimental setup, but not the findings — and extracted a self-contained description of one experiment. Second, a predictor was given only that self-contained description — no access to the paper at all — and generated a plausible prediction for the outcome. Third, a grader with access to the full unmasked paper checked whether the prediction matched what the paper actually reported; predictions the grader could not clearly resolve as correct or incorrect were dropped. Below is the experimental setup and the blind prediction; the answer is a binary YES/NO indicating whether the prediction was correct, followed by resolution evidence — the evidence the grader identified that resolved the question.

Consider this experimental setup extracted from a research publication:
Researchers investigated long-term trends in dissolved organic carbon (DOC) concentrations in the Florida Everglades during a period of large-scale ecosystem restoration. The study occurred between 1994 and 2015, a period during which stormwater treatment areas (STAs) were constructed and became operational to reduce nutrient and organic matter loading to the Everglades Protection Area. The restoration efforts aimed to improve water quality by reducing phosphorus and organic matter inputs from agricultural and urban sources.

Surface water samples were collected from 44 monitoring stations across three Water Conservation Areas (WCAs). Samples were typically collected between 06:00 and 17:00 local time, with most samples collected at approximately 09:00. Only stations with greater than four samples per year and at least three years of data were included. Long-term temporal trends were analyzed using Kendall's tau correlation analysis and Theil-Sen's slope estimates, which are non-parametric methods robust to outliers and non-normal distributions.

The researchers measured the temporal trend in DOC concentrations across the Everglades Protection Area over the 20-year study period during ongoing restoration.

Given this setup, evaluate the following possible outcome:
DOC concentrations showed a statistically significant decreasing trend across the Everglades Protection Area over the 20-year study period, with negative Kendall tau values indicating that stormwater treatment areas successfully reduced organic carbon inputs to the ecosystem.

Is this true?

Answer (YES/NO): NO